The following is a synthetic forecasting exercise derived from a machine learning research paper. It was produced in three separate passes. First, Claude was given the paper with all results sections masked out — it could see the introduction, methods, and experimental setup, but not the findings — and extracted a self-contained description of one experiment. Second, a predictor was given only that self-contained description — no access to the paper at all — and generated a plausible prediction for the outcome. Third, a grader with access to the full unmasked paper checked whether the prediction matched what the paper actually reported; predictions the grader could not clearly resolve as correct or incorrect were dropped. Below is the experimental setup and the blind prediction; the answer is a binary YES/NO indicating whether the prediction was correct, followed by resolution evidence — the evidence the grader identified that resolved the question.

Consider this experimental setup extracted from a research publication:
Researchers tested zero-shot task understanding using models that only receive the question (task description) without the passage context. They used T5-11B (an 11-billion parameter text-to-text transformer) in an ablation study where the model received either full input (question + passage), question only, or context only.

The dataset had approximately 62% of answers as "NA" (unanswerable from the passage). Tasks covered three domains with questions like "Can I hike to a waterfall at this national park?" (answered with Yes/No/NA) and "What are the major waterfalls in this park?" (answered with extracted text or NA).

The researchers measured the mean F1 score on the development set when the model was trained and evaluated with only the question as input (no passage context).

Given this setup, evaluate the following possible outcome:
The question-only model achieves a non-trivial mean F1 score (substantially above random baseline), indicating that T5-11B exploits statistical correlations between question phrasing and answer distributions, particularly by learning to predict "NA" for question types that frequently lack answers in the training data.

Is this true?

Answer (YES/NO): NO